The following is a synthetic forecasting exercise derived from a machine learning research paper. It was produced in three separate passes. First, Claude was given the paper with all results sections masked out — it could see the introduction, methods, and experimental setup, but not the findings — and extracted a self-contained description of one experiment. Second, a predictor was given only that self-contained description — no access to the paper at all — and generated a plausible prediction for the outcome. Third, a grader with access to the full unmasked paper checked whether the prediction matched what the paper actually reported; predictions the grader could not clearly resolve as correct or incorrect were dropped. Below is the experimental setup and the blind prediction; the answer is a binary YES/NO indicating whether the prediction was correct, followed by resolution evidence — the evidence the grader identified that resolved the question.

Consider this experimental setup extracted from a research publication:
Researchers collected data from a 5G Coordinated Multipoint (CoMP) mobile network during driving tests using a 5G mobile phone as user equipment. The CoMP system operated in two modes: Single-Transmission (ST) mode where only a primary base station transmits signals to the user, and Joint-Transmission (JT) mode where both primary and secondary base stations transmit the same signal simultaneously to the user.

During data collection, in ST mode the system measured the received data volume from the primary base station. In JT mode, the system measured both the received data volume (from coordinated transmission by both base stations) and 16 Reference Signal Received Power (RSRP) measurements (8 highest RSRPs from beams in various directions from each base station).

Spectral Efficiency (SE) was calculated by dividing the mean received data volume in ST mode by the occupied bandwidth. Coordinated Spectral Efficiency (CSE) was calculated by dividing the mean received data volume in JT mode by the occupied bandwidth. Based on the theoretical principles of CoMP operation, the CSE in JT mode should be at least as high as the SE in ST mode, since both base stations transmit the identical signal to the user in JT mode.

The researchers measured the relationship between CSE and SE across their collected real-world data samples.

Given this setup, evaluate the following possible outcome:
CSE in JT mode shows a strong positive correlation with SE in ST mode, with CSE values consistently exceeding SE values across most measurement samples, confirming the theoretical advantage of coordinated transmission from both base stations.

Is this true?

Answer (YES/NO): YES